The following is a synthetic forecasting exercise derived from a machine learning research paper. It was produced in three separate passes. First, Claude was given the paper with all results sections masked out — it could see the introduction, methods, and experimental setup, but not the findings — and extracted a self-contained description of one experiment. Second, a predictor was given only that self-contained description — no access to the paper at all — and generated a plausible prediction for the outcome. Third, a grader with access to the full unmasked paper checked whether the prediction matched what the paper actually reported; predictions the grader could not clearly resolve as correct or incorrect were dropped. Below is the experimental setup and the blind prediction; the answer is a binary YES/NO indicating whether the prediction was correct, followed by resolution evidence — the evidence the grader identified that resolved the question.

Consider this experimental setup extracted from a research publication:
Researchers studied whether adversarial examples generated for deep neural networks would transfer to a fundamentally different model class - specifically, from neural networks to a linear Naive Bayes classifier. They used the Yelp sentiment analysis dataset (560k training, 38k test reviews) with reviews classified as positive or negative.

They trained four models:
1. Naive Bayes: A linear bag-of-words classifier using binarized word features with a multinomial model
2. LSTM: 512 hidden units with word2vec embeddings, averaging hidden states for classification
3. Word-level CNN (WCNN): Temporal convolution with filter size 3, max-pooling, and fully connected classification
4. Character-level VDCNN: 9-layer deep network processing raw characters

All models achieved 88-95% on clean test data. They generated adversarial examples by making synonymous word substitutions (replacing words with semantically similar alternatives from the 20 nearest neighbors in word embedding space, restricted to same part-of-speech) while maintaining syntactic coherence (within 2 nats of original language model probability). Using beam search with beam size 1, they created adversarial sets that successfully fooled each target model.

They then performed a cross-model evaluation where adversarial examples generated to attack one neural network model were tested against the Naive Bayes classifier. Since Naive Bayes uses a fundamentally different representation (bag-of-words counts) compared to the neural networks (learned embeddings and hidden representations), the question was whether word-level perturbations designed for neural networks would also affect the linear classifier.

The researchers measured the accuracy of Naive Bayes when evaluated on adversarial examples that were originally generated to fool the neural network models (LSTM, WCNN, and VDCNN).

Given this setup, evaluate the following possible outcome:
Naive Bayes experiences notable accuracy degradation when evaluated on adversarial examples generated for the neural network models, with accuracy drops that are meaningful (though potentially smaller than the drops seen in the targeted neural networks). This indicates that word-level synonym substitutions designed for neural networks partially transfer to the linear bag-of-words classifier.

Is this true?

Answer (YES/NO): YES